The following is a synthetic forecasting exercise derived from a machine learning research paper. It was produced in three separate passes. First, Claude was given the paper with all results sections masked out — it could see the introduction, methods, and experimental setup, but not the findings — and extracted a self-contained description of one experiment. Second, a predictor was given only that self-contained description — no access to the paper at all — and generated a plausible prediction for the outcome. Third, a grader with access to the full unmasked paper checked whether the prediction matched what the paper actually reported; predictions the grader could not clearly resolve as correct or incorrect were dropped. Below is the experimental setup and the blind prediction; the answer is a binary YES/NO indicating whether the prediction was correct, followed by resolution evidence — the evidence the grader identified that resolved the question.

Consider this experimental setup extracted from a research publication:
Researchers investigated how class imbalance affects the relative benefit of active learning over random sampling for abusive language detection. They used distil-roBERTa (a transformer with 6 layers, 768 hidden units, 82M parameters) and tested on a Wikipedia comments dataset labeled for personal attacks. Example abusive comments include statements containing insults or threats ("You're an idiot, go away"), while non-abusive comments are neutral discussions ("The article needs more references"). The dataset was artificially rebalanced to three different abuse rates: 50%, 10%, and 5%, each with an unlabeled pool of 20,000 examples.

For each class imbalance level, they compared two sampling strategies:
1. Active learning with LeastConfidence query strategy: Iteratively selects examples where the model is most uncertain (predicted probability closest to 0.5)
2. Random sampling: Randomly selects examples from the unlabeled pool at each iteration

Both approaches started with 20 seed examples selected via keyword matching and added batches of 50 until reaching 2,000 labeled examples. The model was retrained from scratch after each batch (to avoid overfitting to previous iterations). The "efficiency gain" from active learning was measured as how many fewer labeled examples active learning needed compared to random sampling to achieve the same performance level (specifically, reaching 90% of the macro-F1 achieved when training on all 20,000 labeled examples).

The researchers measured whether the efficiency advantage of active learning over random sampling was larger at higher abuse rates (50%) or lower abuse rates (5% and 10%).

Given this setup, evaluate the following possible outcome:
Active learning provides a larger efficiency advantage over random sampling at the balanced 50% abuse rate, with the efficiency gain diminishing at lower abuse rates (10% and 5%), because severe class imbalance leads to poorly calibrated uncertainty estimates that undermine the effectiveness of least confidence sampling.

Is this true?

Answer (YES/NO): NO